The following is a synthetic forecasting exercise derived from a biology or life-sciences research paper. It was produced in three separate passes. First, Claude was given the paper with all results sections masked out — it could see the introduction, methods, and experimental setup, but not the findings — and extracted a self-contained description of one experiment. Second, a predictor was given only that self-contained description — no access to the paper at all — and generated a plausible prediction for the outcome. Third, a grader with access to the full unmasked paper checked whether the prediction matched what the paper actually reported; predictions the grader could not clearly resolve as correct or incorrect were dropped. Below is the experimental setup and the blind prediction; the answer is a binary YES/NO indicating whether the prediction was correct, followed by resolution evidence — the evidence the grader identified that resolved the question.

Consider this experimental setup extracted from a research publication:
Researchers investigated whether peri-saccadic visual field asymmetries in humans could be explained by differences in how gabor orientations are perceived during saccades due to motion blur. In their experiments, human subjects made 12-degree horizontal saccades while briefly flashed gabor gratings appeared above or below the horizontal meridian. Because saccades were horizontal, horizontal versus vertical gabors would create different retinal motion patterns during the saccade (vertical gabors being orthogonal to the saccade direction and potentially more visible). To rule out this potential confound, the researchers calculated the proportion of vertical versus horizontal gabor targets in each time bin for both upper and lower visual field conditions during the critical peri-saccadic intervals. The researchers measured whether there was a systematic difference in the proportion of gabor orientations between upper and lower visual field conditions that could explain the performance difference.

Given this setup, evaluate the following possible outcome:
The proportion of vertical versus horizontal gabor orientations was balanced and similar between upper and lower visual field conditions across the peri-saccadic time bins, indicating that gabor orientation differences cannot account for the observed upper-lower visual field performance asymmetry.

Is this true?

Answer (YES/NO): YES